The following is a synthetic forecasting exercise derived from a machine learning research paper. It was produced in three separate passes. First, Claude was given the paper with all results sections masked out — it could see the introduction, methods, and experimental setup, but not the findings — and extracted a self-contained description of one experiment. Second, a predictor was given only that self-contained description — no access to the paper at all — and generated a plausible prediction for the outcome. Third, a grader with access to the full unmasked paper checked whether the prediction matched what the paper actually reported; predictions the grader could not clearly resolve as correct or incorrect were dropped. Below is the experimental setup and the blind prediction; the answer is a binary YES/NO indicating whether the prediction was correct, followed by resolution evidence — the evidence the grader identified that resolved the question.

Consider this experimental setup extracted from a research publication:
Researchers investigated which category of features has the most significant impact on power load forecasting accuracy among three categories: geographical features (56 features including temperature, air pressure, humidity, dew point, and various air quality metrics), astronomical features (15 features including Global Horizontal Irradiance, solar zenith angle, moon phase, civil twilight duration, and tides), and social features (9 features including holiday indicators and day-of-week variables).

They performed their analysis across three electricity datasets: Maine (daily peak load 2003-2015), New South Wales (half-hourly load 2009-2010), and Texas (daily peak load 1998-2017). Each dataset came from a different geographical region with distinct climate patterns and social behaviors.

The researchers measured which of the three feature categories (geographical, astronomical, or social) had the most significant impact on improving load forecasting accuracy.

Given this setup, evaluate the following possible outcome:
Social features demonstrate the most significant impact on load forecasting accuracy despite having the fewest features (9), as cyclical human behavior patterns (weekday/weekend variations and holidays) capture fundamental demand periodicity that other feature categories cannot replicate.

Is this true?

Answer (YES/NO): NO